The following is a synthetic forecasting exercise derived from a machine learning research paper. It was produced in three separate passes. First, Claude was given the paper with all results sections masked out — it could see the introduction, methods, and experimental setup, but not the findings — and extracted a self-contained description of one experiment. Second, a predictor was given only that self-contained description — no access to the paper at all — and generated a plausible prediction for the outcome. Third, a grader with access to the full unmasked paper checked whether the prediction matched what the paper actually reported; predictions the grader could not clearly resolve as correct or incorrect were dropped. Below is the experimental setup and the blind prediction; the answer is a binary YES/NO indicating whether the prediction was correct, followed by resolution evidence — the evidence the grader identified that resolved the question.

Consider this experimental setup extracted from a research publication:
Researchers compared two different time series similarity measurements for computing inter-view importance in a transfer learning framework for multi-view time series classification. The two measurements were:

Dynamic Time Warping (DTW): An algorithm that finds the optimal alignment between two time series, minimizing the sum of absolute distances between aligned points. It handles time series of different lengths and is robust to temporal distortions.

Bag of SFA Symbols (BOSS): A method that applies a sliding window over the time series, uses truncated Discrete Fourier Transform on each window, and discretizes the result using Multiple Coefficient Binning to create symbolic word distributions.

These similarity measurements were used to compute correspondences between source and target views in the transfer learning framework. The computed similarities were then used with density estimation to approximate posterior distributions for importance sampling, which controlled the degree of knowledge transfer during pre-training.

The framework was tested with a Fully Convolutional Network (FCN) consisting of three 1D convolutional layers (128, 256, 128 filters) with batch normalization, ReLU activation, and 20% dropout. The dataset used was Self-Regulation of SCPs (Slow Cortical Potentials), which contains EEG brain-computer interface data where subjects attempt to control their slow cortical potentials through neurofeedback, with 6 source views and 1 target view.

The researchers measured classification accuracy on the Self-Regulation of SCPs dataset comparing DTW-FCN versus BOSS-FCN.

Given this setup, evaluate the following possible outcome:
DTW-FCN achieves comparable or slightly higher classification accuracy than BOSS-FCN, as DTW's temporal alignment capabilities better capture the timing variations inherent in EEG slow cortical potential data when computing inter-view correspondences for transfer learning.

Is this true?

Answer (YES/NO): NO